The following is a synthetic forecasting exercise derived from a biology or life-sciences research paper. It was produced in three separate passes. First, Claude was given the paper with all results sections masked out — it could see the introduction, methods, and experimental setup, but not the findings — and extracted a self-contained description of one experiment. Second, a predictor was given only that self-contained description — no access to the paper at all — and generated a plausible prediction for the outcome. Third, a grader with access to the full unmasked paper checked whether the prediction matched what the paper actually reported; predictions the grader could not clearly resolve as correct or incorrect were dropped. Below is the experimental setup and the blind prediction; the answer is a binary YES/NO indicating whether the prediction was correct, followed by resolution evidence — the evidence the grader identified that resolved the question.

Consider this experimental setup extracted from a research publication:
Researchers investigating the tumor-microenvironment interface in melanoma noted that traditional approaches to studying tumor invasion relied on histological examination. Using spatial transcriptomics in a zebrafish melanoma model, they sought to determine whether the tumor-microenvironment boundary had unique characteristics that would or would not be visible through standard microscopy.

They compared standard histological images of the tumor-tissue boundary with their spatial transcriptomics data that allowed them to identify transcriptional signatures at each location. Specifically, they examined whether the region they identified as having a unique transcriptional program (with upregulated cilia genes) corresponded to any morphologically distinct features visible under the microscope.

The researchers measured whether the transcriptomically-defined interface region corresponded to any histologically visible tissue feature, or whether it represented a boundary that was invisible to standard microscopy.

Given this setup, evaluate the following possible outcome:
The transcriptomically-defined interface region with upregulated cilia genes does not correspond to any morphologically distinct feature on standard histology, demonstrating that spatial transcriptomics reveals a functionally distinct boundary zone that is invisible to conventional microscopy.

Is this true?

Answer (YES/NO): YES